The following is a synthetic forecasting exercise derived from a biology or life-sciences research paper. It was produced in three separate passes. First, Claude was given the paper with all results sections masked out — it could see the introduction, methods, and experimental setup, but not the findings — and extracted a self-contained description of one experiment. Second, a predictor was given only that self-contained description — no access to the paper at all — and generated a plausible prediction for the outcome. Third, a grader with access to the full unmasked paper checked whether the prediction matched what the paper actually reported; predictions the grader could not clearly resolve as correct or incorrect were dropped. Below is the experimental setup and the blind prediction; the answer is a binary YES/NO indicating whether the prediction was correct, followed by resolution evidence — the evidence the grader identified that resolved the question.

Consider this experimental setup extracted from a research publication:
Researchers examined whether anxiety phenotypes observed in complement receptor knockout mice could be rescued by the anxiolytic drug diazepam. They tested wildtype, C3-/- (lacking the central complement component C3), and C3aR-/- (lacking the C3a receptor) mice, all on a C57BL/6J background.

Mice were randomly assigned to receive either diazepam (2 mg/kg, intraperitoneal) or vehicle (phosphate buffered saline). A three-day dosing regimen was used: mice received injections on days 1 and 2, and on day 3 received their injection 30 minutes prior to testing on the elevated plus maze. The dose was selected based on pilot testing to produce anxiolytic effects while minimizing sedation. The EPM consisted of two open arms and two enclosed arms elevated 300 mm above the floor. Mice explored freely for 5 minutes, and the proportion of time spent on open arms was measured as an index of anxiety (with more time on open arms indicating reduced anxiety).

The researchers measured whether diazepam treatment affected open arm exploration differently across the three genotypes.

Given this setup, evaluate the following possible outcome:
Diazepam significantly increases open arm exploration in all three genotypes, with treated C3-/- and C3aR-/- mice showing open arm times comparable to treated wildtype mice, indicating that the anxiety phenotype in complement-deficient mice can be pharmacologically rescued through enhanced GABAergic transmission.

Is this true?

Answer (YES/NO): NO